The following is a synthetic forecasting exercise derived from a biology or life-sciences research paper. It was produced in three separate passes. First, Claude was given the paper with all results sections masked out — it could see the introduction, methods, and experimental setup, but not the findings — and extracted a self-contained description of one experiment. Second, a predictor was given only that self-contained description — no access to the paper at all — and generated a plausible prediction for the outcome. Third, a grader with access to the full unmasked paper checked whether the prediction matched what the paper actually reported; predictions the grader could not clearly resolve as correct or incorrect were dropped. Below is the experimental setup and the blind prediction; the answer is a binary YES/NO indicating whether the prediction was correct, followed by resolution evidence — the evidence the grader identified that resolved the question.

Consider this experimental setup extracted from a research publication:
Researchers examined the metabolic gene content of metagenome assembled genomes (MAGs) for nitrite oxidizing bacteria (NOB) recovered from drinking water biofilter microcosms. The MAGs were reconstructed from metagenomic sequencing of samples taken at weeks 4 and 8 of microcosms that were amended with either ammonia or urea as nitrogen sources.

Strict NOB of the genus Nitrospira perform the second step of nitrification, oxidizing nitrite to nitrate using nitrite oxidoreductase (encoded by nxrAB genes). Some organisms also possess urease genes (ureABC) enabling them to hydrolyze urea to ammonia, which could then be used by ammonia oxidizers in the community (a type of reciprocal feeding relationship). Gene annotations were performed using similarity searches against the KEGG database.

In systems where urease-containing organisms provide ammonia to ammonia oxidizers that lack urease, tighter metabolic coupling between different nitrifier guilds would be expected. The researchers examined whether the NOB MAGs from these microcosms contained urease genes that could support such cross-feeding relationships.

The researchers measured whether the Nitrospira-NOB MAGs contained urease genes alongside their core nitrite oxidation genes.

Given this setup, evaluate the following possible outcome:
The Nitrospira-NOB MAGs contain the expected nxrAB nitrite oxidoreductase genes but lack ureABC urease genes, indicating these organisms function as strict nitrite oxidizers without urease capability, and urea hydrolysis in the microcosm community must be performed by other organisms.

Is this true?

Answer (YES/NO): YES